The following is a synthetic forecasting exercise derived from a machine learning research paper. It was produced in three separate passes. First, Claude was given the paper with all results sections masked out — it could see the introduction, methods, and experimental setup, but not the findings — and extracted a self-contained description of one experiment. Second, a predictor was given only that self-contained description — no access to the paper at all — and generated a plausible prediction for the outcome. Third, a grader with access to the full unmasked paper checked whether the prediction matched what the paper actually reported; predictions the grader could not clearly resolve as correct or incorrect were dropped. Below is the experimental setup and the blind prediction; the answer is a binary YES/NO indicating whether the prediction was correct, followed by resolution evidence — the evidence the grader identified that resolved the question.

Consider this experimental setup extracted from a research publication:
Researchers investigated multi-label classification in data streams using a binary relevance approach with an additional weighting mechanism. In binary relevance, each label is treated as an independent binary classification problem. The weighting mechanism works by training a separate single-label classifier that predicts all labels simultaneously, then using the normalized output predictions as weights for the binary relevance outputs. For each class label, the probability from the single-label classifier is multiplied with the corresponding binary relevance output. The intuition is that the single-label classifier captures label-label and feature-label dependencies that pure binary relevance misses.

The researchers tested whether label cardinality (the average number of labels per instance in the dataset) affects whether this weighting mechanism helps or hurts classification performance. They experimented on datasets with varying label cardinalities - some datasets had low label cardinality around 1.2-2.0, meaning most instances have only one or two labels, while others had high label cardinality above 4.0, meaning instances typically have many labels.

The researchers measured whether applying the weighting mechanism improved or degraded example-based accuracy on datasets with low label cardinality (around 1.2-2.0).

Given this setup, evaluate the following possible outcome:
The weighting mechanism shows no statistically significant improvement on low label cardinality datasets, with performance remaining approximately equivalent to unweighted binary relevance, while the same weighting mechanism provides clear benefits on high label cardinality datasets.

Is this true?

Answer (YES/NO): NO